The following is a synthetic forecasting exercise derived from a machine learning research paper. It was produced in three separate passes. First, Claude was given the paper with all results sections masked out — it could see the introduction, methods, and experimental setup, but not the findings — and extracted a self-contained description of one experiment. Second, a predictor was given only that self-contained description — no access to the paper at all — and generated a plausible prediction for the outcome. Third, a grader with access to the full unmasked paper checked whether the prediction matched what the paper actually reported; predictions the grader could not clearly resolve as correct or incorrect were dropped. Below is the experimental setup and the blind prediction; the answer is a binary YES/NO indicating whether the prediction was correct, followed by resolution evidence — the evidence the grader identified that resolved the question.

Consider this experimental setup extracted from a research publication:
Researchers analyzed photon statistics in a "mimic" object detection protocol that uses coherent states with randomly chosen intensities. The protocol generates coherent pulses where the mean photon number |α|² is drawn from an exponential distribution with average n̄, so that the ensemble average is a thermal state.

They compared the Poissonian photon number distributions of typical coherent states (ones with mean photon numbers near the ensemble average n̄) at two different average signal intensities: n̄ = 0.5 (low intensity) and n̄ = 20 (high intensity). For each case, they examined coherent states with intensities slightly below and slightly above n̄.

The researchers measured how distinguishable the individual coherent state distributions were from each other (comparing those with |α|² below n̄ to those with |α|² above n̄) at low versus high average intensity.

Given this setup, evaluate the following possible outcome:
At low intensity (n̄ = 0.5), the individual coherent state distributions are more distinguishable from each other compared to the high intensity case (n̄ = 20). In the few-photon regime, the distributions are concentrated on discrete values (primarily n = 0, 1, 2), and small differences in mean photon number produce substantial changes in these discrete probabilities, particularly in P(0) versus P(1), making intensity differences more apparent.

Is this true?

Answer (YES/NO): NO